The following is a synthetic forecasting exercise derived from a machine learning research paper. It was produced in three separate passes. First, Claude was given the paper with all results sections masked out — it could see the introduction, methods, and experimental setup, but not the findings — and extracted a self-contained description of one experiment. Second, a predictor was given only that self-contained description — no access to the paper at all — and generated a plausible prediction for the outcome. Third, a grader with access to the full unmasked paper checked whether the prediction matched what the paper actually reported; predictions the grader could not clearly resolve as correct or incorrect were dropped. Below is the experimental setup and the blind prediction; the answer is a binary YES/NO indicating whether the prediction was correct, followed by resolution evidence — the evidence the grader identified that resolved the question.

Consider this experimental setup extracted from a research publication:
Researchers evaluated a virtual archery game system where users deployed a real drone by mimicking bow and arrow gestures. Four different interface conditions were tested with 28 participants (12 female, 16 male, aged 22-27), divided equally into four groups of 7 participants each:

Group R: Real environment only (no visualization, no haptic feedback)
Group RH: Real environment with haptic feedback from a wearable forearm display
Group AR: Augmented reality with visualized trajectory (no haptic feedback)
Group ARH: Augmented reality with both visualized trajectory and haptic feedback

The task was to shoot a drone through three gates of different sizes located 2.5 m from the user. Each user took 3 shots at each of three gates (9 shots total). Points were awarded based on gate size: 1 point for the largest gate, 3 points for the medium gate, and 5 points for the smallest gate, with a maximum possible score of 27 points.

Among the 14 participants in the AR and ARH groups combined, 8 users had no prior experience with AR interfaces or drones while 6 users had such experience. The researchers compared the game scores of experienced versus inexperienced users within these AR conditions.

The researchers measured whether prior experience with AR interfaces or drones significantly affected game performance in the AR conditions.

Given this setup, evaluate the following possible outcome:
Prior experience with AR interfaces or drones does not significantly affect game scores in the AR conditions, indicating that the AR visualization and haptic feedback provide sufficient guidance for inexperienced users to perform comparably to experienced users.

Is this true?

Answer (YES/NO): YES